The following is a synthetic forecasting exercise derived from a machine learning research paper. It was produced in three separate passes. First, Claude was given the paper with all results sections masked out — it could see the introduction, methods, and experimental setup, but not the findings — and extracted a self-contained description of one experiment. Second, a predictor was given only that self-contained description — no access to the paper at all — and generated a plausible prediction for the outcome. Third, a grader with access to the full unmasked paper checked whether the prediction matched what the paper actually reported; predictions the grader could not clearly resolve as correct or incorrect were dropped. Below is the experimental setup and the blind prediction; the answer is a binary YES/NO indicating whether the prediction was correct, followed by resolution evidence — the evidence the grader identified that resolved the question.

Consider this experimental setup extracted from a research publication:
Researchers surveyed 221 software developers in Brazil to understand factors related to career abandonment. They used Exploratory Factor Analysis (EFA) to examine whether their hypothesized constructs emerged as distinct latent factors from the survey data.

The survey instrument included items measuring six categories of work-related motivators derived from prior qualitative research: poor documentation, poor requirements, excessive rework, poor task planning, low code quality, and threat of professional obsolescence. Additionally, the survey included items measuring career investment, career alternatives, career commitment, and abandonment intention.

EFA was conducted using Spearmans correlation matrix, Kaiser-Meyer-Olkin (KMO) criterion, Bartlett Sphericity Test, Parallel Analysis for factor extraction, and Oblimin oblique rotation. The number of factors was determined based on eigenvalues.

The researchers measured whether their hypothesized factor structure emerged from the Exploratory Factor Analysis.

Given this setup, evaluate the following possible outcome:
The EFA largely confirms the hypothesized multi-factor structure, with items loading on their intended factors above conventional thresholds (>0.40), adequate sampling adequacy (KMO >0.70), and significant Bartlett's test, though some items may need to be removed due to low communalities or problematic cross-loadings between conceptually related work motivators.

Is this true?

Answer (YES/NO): NO